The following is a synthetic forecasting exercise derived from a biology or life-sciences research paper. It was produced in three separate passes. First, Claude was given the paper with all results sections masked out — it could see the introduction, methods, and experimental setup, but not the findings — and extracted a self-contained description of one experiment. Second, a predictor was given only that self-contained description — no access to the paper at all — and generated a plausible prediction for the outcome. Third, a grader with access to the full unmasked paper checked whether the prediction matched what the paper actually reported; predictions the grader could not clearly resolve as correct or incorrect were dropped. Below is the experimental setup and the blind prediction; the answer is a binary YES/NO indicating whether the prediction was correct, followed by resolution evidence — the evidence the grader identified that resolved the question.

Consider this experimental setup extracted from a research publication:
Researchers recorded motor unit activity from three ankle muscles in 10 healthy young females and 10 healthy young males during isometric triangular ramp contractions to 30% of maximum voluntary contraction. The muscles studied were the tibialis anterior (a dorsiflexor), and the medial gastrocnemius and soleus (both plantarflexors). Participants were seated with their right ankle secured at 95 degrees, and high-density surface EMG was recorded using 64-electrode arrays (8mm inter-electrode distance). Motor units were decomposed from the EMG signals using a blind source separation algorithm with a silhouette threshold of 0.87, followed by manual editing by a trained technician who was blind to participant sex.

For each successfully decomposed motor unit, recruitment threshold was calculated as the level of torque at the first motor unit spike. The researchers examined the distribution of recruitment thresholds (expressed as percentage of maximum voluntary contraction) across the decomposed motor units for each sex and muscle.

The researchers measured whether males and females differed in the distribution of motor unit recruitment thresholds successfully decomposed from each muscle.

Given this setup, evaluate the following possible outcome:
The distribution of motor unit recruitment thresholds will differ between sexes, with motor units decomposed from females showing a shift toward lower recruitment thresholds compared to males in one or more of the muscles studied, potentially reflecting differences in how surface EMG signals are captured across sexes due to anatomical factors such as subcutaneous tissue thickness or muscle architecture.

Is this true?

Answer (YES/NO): NO